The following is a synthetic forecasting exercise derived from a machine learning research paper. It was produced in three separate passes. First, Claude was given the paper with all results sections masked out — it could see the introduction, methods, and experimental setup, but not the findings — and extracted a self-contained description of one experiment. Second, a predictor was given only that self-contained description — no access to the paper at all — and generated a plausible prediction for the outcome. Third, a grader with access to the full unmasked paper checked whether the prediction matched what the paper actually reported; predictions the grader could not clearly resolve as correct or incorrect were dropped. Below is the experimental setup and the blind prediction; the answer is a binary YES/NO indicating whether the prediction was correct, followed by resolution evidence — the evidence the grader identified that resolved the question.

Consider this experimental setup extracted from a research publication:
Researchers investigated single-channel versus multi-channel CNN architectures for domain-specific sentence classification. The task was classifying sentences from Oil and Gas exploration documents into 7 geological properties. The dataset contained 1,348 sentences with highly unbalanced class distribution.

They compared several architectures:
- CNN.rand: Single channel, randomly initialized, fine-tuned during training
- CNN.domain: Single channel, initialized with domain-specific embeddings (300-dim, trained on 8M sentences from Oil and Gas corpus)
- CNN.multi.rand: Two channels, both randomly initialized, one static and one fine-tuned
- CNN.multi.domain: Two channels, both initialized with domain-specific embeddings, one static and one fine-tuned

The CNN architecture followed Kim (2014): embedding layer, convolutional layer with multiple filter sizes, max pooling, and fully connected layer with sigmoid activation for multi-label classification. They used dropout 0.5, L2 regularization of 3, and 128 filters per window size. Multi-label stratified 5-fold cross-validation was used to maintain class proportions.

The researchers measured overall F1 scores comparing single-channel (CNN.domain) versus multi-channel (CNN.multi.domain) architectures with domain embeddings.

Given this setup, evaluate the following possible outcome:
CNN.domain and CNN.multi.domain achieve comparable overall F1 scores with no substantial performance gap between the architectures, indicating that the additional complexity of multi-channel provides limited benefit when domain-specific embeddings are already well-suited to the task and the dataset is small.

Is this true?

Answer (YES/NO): NO